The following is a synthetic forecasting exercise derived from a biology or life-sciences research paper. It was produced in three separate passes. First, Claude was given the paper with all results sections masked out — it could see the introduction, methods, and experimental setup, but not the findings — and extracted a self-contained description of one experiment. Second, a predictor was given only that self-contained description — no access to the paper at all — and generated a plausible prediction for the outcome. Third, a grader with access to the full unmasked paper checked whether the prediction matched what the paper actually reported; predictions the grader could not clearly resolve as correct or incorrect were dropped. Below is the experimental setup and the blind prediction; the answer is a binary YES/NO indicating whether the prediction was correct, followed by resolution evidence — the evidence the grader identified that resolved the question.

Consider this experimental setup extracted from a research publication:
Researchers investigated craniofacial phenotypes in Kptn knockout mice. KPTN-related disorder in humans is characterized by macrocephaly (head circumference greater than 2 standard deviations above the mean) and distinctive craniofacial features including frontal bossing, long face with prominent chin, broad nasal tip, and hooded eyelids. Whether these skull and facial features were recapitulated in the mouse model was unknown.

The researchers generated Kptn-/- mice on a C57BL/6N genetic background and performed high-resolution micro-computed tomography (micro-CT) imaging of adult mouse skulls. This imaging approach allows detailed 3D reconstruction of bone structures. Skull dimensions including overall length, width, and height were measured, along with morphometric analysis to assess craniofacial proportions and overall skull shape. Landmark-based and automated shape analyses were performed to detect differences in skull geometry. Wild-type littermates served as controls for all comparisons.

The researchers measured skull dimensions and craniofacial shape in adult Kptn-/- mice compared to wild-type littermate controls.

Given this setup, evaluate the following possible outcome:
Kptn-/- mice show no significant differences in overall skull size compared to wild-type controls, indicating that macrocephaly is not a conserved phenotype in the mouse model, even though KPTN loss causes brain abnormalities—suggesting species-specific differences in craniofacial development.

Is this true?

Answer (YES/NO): NO